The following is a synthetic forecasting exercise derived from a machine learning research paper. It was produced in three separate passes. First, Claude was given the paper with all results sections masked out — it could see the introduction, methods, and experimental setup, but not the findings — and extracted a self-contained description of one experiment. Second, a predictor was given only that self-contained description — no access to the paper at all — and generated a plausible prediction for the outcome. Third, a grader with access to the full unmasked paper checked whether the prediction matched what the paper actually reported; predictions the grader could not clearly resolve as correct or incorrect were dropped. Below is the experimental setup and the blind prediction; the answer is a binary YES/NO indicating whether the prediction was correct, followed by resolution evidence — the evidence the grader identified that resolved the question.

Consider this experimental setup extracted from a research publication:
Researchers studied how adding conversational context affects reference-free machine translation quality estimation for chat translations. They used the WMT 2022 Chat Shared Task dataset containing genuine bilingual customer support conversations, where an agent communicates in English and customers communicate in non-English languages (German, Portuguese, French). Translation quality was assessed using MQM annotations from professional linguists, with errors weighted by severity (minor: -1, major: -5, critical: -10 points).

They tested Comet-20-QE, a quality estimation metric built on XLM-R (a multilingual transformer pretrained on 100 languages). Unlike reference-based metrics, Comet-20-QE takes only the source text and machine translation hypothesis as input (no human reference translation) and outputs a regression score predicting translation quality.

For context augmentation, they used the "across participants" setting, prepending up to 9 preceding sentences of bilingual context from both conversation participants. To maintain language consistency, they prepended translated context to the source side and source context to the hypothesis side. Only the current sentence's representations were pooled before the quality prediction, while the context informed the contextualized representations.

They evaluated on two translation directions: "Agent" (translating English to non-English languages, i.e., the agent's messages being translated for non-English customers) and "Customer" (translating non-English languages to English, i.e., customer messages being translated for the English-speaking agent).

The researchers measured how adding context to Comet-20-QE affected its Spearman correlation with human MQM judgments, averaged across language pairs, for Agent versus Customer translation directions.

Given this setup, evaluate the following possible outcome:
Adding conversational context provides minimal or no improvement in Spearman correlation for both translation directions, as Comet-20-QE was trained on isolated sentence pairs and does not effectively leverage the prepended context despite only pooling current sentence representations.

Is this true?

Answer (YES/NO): NO